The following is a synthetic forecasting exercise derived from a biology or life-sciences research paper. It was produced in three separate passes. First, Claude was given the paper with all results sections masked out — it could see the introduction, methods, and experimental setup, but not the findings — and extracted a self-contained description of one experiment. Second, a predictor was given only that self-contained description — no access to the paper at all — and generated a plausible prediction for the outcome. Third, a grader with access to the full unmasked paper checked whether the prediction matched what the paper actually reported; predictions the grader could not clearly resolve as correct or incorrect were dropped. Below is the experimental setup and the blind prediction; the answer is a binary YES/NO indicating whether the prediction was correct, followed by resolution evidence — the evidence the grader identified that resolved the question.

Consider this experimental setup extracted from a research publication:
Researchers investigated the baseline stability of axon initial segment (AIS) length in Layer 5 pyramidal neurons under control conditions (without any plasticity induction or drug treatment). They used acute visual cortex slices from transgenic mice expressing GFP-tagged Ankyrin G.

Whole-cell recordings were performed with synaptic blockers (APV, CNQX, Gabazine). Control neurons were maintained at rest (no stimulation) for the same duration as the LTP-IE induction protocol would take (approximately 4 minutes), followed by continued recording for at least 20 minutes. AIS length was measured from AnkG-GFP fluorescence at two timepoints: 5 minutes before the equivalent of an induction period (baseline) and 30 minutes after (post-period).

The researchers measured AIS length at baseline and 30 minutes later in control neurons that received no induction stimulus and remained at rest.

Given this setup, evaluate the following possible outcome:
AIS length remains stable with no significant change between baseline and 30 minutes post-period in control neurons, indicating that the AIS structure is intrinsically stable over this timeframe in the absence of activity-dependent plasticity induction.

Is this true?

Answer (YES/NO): YES